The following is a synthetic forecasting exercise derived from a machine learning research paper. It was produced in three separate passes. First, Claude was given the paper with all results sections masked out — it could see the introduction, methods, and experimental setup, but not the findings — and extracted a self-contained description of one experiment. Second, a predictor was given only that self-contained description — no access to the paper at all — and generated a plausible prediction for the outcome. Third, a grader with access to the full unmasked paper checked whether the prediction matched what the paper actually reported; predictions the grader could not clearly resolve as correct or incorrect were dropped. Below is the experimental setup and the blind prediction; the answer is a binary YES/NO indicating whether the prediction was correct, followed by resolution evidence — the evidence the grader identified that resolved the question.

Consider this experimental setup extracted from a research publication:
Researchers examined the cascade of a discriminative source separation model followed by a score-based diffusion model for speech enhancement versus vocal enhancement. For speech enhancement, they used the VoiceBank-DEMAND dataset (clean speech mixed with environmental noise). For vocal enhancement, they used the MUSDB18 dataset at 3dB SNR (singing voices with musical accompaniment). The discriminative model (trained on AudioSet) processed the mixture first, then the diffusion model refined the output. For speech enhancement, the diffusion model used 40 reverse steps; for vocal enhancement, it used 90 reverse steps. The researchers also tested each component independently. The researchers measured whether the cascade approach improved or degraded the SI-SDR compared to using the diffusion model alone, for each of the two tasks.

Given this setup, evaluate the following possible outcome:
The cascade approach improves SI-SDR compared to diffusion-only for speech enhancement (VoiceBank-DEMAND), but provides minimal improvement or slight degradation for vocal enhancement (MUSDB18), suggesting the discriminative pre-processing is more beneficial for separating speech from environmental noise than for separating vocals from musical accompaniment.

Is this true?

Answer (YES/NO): NO